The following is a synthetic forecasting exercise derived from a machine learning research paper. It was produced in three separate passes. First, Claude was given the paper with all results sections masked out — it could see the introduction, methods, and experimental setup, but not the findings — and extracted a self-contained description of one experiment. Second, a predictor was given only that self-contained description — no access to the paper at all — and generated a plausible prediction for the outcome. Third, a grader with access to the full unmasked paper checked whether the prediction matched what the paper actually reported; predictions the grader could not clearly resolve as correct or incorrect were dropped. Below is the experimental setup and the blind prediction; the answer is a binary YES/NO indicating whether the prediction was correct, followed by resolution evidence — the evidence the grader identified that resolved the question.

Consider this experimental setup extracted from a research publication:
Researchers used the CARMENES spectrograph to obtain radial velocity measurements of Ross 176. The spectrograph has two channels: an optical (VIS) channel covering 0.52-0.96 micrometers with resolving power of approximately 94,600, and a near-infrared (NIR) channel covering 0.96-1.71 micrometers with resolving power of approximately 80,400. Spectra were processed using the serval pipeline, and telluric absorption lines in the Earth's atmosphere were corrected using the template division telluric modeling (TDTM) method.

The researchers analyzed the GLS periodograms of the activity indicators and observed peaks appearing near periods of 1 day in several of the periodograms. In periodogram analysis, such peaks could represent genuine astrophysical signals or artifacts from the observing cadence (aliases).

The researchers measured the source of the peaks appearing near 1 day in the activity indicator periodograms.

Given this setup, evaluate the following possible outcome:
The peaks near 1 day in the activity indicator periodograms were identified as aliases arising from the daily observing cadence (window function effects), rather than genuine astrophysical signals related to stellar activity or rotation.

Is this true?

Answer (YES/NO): YES